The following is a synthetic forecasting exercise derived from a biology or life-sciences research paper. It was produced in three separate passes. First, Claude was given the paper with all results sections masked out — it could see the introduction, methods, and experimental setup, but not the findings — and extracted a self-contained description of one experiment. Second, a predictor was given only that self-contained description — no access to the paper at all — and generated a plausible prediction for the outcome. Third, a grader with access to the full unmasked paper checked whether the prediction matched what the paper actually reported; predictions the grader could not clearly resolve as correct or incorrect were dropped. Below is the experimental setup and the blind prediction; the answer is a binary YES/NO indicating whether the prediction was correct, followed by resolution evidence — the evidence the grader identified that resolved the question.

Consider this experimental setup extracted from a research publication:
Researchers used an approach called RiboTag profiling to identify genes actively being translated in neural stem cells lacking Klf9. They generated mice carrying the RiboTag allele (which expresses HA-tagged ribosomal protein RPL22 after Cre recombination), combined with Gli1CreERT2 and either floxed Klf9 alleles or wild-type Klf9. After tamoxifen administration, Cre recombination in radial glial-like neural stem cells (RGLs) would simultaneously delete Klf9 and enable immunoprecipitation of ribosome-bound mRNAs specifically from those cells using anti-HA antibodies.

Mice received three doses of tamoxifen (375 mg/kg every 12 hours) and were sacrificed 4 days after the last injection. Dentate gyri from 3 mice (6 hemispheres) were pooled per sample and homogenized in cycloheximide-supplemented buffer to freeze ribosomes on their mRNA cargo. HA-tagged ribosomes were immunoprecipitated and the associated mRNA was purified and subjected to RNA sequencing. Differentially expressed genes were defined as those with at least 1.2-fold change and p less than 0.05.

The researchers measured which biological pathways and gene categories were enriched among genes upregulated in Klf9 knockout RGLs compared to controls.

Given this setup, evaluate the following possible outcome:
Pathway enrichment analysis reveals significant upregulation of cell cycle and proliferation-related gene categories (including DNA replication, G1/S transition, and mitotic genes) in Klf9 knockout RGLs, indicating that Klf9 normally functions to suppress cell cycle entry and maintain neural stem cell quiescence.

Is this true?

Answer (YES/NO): NO